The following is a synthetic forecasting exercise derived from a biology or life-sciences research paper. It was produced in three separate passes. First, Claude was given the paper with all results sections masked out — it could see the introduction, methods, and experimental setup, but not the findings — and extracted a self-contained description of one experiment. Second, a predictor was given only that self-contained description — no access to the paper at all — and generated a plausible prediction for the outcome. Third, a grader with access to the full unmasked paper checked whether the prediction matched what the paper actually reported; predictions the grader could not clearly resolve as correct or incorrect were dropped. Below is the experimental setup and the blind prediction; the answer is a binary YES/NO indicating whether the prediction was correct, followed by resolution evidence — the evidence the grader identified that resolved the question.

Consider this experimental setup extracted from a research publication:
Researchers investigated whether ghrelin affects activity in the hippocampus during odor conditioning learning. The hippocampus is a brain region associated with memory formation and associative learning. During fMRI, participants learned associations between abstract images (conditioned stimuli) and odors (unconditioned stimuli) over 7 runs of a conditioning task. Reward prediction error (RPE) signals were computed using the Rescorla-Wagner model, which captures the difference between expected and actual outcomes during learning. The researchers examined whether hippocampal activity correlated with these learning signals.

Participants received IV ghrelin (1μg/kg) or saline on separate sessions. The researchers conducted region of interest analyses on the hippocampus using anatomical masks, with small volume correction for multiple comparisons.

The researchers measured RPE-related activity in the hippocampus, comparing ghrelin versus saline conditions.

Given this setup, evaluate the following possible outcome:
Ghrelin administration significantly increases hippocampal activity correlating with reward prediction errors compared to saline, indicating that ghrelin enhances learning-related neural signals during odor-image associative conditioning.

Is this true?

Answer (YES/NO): YES